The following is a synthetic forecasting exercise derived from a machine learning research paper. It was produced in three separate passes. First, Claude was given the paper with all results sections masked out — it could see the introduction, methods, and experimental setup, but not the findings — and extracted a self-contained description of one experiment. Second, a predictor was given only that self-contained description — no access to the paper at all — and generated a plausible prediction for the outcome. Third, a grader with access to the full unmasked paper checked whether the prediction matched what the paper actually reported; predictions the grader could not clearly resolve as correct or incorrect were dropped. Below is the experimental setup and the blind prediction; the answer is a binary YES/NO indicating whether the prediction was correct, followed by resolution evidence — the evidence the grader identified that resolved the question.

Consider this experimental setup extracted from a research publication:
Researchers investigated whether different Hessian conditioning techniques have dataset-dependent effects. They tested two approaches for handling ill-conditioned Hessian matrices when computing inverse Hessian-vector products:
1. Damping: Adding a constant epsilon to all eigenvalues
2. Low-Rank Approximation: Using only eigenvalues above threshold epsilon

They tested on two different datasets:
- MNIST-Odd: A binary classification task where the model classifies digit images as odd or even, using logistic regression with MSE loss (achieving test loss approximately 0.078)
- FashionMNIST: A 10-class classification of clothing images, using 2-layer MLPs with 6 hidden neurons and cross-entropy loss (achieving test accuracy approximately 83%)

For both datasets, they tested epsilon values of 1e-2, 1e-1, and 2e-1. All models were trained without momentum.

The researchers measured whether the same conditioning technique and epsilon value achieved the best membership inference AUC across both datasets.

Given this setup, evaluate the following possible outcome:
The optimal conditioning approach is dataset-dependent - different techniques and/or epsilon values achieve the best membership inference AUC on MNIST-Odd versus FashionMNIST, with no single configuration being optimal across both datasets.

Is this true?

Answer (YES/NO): NO